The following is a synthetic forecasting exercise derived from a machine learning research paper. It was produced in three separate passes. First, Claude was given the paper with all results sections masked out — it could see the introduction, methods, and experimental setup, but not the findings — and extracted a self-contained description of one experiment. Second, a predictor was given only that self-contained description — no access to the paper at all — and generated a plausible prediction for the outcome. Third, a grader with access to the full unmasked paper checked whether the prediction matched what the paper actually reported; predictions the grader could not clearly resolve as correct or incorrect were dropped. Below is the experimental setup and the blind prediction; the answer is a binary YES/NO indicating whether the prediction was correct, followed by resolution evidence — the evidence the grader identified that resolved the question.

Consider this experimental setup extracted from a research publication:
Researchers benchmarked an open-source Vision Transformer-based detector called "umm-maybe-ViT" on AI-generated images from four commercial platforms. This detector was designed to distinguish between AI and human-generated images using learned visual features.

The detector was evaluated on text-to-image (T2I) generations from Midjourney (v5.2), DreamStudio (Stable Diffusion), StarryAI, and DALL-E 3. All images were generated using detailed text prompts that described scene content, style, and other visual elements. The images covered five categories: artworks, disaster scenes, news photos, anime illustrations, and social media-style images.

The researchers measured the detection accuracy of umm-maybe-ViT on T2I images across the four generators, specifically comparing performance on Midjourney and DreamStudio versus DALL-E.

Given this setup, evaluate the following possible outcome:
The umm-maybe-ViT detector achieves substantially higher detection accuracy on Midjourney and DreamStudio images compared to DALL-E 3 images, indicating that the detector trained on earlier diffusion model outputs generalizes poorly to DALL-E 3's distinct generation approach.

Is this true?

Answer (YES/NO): NO